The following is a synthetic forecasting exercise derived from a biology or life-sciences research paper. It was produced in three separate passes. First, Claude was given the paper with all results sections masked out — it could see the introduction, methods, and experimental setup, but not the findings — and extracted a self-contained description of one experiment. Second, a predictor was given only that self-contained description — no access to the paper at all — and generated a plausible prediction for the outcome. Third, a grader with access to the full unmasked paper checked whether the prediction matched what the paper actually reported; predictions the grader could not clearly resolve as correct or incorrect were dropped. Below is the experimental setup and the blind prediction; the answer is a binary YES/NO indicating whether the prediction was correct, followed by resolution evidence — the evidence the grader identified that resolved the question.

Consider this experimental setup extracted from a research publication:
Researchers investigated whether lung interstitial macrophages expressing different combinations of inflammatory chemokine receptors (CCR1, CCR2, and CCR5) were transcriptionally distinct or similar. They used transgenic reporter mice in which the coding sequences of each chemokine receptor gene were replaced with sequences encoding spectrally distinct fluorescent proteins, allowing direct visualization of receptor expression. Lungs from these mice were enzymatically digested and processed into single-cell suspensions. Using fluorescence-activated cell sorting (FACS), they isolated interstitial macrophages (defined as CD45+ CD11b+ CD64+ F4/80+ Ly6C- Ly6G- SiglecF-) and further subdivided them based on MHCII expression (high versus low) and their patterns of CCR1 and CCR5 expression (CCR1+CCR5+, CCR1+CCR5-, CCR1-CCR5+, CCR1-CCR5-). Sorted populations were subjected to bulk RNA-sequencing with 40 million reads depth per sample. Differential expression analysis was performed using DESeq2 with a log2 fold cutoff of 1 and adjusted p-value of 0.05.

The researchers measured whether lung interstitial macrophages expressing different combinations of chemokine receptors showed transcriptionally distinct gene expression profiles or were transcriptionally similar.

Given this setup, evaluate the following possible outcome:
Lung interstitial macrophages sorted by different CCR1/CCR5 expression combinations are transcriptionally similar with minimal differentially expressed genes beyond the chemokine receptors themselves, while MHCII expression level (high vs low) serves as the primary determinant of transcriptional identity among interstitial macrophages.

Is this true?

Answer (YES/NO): NO